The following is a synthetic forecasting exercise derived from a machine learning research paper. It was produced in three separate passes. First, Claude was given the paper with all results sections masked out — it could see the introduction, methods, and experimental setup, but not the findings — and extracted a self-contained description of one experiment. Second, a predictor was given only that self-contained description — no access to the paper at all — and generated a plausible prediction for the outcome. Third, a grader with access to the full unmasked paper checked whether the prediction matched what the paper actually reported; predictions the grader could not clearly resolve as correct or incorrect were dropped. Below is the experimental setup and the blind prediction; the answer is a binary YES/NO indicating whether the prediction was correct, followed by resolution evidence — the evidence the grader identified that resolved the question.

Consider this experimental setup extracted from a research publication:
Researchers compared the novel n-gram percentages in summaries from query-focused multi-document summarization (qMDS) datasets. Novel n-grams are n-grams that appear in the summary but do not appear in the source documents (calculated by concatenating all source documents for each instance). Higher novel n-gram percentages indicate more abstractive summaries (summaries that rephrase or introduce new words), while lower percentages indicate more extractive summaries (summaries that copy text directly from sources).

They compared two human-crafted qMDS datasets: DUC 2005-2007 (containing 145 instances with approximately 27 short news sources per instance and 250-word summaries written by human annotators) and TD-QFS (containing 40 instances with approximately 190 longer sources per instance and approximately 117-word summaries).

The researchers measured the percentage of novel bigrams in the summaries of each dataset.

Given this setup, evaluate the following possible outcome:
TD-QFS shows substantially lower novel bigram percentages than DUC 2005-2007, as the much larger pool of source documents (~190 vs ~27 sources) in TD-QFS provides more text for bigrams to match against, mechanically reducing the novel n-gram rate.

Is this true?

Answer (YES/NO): YES